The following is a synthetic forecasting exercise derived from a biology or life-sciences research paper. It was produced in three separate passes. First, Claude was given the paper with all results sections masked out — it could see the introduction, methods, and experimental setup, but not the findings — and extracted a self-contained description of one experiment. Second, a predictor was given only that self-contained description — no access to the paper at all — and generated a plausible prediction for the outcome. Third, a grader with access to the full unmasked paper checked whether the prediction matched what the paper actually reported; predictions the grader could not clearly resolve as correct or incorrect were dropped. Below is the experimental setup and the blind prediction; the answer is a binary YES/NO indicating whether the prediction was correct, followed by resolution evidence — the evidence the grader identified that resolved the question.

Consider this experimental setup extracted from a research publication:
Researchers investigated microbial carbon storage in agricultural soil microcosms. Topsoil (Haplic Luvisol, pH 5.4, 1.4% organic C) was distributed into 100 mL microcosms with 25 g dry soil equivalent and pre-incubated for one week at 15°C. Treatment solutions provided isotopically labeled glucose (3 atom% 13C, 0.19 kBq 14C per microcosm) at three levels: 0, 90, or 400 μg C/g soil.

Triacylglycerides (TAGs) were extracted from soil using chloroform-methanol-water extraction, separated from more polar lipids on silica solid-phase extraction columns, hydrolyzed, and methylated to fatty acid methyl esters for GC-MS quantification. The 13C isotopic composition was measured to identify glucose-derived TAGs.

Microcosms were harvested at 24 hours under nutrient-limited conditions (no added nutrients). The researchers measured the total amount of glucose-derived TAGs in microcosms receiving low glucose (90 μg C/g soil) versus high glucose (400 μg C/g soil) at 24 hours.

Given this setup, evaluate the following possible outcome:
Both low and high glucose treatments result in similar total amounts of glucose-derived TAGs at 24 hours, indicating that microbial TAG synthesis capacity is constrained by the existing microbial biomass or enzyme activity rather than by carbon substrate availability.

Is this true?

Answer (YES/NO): NO